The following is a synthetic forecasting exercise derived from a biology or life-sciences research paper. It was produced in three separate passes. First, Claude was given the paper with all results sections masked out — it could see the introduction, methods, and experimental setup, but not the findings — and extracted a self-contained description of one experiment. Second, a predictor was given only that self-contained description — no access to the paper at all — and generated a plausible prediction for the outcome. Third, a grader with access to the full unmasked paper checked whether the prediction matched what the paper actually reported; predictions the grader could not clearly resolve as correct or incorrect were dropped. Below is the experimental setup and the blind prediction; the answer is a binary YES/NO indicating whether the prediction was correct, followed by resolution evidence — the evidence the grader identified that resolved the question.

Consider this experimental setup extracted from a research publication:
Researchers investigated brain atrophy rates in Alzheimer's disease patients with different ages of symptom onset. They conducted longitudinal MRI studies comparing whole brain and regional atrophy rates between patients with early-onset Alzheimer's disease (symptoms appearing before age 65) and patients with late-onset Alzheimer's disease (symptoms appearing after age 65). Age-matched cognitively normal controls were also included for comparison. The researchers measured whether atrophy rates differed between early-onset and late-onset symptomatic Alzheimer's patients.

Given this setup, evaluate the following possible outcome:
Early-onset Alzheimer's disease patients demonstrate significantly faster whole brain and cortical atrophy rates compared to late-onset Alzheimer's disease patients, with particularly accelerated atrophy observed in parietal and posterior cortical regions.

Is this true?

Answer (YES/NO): NO